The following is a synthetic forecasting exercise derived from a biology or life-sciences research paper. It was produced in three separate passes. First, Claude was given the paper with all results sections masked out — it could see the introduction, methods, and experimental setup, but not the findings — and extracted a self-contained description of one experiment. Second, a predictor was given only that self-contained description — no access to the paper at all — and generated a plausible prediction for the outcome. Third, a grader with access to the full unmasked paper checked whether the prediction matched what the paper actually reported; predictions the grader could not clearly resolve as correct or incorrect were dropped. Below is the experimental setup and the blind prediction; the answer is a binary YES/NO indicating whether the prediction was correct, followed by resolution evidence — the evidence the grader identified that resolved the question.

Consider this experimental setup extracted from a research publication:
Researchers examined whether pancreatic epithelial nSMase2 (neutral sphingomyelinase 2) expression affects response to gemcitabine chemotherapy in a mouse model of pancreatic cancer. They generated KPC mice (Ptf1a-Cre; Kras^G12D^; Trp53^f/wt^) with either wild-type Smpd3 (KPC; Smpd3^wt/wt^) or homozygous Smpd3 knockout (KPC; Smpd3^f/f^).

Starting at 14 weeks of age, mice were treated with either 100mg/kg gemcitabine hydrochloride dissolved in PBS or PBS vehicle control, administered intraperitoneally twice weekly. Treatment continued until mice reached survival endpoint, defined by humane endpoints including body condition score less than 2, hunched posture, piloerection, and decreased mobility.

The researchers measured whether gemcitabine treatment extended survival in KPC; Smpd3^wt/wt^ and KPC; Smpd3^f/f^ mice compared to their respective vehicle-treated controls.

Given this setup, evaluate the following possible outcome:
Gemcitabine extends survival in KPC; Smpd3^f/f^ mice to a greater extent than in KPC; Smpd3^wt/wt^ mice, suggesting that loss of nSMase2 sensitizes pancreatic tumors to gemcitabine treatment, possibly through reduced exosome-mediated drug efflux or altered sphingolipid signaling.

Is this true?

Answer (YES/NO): NO